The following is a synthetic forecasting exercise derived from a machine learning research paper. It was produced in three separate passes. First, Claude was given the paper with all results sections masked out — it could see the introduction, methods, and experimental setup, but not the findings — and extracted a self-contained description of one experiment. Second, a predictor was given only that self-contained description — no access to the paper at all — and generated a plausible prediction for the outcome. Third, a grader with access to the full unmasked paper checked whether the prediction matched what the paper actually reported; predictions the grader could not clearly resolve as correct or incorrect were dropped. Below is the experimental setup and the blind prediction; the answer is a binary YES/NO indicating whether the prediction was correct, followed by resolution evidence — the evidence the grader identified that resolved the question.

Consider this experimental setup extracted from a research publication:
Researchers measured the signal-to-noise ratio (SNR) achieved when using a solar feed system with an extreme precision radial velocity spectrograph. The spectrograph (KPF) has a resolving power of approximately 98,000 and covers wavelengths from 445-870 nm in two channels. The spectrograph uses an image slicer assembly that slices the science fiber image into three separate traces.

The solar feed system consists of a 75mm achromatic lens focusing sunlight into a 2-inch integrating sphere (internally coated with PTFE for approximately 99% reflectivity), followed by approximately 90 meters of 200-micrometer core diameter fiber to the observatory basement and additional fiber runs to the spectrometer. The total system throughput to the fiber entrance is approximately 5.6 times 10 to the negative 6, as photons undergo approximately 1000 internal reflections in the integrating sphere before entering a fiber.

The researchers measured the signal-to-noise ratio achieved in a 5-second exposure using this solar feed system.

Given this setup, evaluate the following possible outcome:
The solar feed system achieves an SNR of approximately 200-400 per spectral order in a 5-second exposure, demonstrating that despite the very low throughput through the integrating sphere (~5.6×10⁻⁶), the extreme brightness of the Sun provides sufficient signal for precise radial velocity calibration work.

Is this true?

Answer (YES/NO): NO